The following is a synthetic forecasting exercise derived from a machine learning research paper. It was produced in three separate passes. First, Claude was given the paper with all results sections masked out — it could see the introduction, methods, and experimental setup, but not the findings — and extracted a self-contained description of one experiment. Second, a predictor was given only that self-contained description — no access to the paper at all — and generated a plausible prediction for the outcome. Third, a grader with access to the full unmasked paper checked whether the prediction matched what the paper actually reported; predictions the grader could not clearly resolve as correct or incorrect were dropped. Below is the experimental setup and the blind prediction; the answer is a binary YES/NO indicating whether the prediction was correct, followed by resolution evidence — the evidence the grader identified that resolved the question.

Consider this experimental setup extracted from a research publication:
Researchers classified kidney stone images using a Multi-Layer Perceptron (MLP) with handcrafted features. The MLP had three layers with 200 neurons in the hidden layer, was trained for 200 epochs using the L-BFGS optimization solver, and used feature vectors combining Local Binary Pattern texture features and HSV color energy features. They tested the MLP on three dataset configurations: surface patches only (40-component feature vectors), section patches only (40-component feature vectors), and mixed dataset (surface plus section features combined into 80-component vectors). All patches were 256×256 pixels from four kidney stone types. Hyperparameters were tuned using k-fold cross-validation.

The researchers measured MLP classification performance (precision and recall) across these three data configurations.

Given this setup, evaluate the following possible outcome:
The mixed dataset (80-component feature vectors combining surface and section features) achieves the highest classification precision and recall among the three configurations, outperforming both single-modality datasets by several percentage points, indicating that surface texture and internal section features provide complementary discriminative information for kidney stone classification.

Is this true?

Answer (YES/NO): NO